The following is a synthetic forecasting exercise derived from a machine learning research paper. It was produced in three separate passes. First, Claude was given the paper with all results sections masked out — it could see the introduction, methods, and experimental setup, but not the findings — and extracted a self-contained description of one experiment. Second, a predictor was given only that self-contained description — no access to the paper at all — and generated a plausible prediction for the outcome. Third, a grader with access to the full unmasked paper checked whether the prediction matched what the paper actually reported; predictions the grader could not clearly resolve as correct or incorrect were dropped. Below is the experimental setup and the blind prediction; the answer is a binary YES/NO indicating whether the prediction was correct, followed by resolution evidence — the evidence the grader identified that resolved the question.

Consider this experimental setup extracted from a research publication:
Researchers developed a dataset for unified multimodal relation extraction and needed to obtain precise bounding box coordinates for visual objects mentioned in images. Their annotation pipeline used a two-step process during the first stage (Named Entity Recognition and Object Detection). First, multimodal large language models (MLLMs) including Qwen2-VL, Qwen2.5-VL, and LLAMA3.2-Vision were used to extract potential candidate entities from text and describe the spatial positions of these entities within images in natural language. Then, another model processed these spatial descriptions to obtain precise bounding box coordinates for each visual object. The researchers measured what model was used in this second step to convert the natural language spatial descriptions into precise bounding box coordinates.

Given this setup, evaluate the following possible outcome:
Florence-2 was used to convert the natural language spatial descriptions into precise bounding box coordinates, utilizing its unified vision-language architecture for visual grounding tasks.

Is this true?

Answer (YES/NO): NO